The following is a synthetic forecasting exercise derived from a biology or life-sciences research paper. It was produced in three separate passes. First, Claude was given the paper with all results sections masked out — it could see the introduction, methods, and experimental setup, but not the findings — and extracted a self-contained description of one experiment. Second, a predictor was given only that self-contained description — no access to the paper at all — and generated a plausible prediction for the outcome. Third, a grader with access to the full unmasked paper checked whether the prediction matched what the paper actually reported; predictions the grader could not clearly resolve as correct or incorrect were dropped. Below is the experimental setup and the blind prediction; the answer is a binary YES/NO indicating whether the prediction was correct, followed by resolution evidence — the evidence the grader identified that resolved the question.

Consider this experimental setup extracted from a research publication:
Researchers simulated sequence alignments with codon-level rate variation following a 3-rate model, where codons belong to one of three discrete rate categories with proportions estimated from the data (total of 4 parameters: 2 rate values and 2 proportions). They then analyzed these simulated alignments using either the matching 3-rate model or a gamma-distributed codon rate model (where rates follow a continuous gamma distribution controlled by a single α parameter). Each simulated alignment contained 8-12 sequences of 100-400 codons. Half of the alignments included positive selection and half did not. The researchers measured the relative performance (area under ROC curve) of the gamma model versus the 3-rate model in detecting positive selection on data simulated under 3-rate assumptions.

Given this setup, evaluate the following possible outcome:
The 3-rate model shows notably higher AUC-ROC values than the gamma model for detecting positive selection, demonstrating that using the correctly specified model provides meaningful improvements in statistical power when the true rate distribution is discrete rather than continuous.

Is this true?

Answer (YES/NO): NO